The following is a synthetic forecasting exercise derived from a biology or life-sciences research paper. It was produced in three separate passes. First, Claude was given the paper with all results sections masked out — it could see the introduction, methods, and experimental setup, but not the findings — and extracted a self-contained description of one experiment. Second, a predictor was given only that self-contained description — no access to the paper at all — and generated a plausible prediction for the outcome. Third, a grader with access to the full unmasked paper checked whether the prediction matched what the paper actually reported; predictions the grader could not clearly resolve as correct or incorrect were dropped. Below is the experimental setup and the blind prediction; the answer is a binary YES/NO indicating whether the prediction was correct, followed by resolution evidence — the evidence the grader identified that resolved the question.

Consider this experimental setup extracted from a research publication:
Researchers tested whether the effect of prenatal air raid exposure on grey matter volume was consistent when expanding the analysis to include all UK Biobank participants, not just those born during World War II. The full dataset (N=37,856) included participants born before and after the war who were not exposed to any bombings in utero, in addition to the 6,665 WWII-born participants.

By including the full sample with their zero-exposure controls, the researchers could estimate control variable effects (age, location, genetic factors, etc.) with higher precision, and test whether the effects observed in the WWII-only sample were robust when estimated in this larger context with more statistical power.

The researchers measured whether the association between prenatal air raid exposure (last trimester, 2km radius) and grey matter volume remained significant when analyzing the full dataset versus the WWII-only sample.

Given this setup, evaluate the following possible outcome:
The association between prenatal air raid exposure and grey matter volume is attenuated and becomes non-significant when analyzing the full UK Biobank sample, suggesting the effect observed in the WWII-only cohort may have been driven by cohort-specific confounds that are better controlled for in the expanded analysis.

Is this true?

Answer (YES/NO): NO